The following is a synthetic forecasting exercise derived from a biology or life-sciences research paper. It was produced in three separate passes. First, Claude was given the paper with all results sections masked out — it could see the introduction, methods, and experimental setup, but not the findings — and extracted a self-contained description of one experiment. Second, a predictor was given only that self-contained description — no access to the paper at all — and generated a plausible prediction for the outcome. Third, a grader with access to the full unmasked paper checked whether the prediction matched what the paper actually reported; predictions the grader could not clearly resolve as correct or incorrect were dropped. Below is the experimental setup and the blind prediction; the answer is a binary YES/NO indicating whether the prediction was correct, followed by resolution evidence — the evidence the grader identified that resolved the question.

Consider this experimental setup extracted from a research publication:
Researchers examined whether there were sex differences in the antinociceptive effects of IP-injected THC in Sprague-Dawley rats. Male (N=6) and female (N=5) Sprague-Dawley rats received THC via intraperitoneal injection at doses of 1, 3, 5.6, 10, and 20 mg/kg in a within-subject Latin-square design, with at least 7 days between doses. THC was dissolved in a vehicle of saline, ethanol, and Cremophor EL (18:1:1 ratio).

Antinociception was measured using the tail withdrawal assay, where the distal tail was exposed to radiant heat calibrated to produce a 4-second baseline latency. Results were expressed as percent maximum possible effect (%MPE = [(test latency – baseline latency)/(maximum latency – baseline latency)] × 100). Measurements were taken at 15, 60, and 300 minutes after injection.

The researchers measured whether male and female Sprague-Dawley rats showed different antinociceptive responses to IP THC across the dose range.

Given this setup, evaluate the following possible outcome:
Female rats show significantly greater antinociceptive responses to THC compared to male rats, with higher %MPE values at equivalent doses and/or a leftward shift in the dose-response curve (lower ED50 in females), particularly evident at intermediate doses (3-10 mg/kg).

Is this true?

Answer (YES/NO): YES